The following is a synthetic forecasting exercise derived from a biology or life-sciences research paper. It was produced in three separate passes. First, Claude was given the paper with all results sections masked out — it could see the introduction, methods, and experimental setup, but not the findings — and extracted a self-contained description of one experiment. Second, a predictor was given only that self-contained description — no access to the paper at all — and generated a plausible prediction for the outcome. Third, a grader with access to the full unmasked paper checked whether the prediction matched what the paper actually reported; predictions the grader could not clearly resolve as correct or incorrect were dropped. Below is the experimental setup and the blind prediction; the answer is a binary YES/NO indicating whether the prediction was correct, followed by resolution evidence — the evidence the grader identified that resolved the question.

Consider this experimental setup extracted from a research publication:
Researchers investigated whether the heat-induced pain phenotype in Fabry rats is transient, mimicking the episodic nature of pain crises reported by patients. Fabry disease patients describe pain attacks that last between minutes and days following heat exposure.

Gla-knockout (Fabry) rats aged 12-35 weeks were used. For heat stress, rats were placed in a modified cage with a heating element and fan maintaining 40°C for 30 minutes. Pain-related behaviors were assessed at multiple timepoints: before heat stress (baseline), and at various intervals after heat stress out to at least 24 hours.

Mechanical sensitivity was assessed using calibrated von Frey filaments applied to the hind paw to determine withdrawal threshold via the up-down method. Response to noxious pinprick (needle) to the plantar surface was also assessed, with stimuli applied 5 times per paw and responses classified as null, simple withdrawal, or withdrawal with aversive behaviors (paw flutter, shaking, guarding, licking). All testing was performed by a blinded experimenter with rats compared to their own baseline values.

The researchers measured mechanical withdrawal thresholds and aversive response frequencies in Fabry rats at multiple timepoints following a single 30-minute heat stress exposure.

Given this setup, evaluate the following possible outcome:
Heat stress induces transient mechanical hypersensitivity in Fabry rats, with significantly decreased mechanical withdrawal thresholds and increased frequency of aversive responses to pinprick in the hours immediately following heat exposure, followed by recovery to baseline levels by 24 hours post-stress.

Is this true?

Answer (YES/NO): NO